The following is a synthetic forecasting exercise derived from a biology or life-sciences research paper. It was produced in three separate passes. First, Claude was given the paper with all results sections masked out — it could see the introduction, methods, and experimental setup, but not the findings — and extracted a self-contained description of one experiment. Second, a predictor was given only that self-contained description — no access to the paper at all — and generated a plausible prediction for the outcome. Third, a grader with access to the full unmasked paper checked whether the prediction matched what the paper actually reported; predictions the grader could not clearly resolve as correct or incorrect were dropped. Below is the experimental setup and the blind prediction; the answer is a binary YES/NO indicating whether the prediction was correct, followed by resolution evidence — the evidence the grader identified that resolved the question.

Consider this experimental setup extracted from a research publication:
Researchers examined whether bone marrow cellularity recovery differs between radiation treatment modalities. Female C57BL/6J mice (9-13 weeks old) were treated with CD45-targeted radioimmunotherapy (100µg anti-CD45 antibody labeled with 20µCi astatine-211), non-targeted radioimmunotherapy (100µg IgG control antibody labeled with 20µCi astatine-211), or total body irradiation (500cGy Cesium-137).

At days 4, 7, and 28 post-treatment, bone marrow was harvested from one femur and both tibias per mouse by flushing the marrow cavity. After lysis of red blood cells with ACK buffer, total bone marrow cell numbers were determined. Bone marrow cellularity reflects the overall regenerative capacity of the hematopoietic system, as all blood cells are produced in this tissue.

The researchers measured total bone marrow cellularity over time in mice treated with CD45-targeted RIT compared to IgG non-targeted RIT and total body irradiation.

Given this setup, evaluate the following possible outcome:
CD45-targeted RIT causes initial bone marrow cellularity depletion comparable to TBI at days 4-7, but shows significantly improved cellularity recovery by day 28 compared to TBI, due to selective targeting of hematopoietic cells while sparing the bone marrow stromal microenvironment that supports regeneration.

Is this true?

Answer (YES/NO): NO